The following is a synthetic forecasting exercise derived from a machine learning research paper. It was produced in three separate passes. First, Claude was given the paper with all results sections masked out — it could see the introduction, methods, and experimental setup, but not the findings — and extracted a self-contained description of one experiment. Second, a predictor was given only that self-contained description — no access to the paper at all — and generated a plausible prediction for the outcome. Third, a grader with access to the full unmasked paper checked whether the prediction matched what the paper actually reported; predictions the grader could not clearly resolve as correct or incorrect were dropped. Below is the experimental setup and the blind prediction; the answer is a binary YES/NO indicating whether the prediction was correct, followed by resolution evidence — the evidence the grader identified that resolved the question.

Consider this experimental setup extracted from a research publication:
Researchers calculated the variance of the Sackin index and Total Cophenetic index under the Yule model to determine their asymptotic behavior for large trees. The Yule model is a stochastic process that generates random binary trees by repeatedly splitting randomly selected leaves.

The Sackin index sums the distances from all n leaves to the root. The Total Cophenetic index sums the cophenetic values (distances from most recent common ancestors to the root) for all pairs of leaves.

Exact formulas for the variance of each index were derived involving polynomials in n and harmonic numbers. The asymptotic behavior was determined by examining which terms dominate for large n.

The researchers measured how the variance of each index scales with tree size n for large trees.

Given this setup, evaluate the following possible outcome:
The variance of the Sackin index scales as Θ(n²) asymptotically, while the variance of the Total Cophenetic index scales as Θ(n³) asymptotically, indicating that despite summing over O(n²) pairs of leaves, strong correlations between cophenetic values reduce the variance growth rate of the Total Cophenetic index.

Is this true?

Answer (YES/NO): NO